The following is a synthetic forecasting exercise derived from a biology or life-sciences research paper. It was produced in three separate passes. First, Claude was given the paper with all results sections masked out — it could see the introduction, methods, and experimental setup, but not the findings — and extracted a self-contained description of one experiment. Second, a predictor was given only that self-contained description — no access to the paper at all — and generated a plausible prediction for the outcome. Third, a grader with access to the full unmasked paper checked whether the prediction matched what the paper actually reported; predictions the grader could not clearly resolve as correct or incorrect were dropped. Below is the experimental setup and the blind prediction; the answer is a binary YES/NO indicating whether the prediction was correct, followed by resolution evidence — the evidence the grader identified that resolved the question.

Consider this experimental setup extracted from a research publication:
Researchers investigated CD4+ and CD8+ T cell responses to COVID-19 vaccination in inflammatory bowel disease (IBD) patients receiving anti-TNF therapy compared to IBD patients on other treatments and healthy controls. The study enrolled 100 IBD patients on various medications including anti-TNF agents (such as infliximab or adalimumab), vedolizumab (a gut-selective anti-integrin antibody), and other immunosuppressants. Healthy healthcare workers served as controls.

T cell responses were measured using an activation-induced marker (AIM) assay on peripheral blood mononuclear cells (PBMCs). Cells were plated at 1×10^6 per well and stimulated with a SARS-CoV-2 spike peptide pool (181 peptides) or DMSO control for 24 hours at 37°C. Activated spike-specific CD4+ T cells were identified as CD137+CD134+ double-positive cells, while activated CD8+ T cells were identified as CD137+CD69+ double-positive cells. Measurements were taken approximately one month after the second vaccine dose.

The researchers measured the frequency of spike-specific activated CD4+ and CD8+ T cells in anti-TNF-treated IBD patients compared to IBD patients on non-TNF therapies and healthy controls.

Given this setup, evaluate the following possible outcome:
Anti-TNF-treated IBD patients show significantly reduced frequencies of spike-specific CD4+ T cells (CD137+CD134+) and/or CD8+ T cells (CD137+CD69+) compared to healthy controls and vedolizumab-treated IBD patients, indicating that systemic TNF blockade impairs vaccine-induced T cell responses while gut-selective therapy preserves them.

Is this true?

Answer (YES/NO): NO